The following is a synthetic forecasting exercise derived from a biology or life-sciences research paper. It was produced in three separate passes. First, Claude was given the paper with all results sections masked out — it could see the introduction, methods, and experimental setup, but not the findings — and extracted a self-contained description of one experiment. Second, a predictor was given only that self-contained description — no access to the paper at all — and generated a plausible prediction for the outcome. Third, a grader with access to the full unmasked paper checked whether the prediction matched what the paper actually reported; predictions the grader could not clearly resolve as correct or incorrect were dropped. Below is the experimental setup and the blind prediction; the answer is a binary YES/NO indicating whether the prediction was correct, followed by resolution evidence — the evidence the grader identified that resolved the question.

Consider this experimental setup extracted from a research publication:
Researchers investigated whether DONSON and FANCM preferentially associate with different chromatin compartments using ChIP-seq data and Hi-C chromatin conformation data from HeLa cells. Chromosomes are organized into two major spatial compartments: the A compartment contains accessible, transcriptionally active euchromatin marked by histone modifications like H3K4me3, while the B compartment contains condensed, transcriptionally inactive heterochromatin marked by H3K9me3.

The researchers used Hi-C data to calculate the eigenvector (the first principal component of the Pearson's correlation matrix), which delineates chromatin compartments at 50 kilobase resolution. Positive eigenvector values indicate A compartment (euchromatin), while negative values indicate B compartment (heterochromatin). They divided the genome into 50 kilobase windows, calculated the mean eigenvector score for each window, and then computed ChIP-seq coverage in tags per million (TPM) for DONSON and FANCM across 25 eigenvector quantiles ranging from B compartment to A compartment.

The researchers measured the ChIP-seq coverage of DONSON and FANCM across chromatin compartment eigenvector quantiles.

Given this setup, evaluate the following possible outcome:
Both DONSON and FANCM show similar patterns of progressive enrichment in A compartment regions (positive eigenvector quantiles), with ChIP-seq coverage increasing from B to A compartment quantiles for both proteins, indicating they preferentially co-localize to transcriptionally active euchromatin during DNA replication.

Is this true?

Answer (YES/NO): NO